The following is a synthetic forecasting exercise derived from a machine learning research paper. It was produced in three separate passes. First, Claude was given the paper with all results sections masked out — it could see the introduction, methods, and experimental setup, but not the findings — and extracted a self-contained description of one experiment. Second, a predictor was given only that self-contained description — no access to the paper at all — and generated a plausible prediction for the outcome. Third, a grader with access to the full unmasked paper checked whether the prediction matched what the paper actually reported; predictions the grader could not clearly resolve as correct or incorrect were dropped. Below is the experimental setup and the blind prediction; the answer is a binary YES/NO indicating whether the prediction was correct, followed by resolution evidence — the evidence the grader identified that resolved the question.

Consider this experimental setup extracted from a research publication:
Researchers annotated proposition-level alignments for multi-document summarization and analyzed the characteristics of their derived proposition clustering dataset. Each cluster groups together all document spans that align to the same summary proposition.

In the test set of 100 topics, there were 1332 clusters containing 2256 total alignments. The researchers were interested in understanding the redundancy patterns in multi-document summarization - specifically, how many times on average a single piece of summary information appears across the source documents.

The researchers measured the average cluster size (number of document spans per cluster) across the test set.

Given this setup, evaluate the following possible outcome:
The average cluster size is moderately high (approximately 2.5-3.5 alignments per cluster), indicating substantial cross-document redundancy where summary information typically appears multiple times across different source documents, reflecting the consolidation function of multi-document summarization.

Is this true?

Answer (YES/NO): NO